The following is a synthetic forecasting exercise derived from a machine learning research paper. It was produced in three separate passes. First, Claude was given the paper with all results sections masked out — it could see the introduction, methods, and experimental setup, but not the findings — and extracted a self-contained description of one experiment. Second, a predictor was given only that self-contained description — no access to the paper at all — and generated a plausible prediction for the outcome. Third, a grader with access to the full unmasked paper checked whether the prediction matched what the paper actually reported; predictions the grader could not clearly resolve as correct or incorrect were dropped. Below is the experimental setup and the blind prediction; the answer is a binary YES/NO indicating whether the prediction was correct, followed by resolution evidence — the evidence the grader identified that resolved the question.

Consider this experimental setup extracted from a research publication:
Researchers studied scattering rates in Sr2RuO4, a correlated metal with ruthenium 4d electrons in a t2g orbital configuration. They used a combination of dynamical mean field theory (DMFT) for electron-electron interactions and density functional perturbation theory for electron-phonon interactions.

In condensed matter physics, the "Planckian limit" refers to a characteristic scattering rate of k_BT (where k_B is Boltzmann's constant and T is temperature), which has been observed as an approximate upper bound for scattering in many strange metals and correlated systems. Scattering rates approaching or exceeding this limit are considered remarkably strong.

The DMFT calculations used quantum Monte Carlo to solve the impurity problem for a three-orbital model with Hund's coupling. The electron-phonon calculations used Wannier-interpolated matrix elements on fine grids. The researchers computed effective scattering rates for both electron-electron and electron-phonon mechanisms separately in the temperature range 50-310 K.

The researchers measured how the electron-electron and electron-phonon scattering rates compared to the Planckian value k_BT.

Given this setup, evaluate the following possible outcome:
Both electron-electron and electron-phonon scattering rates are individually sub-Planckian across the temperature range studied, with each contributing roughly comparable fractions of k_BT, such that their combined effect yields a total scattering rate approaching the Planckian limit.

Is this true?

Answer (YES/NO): NO